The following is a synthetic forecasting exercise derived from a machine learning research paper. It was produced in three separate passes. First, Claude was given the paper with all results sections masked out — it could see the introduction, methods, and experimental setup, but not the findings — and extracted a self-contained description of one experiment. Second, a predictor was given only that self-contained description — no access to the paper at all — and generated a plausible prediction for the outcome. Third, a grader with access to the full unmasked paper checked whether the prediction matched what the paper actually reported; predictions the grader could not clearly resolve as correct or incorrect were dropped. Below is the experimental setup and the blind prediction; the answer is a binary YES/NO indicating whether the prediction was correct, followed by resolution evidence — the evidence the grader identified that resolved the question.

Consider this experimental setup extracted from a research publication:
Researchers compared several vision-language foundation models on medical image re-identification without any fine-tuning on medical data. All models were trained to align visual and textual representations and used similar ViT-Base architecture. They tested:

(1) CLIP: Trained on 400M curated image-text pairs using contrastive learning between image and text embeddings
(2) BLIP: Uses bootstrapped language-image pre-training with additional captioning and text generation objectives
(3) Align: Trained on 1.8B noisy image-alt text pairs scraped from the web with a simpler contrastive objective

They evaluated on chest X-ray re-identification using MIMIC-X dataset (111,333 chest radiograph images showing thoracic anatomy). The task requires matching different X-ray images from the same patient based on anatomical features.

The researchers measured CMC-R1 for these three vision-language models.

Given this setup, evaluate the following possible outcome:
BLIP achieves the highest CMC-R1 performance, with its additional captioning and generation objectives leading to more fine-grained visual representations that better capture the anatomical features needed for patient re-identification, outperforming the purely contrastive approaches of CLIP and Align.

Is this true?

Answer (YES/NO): NO